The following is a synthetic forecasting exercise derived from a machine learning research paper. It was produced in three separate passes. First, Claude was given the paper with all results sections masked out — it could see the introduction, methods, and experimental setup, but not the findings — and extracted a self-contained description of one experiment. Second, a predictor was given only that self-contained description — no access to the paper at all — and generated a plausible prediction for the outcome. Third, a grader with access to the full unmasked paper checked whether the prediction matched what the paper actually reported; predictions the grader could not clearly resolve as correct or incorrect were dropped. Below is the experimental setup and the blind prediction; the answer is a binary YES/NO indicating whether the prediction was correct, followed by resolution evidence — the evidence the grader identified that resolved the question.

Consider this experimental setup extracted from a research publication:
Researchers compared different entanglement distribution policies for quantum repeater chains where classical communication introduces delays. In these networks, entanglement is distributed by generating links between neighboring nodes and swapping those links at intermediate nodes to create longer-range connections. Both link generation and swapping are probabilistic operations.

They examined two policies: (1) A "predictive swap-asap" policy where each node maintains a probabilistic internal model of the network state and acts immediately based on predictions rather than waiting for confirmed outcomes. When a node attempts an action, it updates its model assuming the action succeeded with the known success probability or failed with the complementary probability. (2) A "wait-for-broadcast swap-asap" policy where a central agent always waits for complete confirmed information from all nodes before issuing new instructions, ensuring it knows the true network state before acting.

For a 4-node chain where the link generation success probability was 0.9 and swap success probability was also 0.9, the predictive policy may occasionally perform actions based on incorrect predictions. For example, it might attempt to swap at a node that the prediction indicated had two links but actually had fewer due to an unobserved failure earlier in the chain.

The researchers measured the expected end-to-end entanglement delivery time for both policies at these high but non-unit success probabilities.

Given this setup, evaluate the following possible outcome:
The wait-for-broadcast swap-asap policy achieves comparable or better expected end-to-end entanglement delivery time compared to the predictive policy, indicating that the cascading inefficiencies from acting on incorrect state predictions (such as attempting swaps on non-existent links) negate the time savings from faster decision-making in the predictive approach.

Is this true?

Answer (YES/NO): NO